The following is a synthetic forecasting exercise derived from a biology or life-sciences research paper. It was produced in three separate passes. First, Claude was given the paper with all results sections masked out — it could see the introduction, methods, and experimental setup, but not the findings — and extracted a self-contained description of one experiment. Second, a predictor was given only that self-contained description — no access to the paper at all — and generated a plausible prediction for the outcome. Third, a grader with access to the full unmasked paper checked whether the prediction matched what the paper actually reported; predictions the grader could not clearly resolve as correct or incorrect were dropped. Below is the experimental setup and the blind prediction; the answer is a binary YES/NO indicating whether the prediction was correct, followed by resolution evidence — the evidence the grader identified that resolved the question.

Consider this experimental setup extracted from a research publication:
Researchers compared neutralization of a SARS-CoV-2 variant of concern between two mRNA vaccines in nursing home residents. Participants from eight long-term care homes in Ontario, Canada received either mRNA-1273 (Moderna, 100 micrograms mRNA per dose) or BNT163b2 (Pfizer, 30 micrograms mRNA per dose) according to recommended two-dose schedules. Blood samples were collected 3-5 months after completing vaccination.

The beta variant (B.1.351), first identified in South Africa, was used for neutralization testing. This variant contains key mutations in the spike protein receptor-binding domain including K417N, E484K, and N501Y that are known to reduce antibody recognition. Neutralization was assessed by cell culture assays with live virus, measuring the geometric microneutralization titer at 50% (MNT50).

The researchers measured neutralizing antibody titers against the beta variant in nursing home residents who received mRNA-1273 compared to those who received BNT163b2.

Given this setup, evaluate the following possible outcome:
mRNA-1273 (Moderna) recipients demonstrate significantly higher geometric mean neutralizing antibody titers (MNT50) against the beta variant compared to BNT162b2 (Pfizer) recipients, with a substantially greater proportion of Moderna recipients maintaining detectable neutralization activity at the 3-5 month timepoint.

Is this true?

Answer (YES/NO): YES